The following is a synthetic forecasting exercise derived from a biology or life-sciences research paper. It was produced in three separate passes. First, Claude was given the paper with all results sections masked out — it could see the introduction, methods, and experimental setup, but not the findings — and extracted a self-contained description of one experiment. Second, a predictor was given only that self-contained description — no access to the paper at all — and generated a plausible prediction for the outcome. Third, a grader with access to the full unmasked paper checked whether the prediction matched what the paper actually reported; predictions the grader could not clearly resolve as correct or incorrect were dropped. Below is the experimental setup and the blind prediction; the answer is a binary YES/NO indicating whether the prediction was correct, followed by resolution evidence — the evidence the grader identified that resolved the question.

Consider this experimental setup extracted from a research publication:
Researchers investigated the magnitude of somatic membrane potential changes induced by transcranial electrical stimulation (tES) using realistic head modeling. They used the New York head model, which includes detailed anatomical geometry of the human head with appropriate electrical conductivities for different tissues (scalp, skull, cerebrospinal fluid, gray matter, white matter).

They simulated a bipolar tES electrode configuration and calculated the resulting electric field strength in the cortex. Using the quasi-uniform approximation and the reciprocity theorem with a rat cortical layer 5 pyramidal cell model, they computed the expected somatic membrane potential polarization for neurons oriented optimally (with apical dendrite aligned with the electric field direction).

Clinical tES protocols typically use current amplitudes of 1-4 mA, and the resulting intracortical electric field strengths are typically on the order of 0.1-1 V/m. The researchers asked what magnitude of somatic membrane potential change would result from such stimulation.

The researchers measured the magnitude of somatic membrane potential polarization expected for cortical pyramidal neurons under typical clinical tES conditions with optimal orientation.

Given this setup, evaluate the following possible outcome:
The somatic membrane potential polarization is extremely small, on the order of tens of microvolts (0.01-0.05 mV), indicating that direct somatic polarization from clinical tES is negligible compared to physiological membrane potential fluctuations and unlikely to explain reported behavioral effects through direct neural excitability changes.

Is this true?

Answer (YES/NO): NO